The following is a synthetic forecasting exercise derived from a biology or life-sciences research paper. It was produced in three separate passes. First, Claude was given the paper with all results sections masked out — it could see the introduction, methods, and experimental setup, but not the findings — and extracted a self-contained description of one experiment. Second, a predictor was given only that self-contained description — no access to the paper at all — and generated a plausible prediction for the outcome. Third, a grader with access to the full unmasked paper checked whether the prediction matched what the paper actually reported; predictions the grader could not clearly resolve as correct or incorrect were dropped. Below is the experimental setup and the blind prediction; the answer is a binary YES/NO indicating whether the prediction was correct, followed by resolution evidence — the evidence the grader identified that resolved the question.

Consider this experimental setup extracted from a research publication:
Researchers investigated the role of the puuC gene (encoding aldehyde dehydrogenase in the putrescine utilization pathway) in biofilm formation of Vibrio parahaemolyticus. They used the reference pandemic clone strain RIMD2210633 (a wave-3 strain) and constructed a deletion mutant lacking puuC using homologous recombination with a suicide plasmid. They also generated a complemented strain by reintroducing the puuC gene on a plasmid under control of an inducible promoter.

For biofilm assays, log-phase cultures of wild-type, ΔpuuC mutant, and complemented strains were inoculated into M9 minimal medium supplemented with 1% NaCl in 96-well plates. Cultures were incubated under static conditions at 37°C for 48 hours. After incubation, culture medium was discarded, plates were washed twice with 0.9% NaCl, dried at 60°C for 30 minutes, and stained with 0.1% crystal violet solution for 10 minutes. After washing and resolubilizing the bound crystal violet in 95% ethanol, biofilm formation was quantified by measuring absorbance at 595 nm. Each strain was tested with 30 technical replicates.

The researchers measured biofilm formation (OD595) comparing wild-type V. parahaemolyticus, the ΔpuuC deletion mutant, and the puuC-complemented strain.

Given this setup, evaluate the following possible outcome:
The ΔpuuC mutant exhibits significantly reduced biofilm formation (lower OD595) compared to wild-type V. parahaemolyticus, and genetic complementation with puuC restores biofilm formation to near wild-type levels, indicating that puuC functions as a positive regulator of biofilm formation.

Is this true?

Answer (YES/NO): NO